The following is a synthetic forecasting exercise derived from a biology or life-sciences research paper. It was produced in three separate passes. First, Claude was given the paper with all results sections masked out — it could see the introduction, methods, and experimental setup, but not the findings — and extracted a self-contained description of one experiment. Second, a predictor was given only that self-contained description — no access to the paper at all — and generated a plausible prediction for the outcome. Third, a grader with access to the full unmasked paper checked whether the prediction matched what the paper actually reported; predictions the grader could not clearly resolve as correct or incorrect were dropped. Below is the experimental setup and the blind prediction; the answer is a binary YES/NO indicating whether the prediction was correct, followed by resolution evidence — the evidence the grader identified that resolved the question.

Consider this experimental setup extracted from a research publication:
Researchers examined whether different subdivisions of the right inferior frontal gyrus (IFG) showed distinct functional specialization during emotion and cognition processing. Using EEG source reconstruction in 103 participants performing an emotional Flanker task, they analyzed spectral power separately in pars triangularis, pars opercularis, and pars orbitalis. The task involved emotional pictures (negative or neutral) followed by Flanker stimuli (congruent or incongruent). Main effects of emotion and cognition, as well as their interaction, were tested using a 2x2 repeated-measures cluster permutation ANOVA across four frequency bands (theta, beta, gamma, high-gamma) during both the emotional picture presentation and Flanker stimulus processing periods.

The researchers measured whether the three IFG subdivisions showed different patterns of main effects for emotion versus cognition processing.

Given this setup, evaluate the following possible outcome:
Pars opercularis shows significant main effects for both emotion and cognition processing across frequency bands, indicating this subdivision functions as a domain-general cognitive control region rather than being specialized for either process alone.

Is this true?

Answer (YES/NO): NO